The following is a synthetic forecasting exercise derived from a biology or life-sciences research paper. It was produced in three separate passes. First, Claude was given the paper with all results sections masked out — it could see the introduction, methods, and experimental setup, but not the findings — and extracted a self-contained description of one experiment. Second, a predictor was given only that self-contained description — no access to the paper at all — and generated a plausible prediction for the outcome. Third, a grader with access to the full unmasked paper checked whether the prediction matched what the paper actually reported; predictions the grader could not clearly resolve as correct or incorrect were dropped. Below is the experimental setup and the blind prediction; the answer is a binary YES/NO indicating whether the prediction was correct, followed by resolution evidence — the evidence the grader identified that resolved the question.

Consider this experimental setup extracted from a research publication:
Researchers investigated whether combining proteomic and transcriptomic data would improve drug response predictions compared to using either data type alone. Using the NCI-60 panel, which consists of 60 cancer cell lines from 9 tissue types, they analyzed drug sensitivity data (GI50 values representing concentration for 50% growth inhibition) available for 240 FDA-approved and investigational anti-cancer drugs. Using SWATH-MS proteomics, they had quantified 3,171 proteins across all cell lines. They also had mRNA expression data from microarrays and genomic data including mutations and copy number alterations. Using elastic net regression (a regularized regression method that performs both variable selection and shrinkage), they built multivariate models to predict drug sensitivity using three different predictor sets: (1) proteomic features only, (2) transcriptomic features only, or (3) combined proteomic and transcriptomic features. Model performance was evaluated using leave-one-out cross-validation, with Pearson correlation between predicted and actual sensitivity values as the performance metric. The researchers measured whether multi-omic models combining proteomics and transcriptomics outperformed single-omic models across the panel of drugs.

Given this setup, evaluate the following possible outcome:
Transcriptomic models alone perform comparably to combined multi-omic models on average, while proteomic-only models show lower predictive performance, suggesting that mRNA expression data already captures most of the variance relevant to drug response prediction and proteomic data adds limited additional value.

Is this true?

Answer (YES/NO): NO